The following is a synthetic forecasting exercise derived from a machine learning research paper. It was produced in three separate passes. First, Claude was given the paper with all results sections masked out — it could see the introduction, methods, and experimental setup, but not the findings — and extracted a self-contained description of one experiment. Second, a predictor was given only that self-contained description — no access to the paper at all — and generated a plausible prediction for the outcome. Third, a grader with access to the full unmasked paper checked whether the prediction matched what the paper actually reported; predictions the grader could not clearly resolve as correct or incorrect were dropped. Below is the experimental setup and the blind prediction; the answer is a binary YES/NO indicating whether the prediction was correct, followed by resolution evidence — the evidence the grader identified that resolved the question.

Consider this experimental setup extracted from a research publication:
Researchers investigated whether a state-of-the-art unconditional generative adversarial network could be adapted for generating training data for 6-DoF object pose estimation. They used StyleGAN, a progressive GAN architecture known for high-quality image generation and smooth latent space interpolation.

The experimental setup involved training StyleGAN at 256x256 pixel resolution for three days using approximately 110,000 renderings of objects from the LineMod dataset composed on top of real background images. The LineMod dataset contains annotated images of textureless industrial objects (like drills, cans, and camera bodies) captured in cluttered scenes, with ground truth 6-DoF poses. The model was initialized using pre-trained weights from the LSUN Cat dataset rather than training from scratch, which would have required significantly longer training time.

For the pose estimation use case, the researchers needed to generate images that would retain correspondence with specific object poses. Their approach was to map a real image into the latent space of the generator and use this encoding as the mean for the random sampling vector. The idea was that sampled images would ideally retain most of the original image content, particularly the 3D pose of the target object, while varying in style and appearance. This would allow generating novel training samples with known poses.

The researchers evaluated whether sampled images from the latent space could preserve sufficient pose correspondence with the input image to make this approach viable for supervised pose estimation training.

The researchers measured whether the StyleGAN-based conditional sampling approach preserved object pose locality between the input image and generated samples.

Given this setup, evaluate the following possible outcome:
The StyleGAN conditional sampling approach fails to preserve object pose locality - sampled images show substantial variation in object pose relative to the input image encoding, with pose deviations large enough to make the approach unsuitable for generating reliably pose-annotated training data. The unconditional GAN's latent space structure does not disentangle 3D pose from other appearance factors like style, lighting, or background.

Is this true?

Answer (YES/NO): YES